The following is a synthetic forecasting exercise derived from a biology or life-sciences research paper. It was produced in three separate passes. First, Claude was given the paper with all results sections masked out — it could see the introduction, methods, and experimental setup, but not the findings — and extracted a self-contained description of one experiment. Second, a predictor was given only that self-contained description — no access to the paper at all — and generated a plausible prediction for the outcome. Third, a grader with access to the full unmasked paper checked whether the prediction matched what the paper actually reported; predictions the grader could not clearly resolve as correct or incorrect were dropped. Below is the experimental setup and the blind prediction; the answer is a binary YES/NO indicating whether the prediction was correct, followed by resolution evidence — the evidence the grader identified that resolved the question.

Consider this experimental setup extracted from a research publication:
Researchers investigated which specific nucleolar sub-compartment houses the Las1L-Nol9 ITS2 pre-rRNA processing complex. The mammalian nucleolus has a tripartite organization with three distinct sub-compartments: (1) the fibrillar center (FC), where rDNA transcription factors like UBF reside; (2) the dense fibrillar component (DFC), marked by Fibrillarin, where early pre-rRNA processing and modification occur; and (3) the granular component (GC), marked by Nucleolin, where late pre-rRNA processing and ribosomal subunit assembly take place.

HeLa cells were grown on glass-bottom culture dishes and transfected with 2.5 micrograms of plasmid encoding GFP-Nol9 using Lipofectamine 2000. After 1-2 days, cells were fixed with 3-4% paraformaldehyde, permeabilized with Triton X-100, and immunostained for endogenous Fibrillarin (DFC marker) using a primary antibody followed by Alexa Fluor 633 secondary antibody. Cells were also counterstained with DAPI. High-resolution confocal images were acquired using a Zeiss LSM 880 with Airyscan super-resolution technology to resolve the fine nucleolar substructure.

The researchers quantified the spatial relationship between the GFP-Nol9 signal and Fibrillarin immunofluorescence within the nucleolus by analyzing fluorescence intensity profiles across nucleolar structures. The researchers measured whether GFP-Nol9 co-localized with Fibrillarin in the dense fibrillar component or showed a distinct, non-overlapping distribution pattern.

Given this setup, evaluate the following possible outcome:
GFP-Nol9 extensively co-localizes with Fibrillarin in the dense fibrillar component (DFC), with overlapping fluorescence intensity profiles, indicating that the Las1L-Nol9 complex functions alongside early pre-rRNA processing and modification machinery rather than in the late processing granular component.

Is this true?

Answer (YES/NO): NO